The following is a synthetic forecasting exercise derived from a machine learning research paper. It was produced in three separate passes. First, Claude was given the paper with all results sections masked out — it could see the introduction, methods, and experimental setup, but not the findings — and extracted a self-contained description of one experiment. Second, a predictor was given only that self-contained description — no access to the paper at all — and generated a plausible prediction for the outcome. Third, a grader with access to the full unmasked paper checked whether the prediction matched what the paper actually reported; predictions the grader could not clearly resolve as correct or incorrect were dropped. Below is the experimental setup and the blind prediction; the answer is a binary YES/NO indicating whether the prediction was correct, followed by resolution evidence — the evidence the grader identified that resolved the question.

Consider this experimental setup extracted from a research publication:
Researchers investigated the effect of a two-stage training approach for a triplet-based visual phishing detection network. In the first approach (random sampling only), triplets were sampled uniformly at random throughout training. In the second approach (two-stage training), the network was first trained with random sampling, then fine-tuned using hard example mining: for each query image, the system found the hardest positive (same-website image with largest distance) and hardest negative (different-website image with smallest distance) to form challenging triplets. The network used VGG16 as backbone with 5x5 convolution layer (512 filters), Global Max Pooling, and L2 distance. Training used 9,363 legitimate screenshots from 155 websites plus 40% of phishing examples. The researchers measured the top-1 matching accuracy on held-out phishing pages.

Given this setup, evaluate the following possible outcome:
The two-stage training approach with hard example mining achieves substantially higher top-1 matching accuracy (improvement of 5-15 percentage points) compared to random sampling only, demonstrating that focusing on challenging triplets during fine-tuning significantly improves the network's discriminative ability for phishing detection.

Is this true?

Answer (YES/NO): YES